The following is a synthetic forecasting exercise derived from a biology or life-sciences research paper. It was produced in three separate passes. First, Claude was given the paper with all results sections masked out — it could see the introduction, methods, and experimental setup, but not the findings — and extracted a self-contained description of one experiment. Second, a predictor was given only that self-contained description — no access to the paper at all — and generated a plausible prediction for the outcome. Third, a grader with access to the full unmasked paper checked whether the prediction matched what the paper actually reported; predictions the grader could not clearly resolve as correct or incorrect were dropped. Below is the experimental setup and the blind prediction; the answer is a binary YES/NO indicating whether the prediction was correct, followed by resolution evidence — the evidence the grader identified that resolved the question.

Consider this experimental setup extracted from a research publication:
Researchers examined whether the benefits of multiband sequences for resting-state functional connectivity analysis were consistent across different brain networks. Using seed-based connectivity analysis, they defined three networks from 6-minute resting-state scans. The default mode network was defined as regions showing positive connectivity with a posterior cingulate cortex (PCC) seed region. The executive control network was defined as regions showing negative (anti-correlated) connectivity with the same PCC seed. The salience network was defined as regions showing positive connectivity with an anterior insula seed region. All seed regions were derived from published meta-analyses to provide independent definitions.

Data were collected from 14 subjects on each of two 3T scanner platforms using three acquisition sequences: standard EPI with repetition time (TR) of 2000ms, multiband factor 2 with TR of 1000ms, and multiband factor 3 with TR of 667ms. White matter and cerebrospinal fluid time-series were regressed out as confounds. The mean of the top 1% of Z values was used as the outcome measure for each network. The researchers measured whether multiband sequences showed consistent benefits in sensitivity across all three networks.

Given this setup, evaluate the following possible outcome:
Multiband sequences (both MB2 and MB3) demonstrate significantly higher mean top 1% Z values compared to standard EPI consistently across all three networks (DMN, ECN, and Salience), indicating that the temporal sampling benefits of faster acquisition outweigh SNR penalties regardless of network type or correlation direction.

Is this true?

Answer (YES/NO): NO